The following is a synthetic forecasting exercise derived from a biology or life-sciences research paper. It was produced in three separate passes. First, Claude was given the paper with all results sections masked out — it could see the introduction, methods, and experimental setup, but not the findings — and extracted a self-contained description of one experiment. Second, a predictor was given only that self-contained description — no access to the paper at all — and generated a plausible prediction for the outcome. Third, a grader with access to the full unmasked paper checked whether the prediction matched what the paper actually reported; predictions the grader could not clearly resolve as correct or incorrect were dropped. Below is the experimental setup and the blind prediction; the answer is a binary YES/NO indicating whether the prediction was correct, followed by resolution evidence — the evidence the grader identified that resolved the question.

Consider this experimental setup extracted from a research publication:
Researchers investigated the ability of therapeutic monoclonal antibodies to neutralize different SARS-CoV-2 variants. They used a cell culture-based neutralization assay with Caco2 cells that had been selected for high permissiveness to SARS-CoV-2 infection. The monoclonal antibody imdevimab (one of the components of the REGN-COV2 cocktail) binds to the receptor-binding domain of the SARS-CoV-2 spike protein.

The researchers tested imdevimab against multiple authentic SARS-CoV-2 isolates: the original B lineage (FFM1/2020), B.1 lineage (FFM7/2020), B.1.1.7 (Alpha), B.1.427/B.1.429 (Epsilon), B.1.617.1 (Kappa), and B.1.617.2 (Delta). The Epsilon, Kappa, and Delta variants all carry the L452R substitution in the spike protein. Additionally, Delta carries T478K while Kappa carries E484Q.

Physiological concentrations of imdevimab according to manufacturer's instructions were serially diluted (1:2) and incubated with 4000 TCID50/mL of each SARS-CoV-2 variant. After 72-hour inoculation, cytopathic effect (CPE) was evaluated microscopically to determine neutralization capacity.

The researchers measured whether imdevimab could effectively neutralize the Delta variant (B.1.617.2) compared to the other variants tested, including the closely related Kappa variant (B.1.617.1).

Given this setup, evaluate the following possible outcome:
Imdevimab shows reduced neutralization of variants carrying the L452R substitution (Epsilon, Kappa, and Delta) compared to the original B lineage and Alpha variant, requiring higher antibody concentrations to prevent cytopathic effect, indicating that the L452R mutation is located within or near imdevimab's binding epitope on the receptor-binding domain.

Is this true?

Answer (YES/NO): NO